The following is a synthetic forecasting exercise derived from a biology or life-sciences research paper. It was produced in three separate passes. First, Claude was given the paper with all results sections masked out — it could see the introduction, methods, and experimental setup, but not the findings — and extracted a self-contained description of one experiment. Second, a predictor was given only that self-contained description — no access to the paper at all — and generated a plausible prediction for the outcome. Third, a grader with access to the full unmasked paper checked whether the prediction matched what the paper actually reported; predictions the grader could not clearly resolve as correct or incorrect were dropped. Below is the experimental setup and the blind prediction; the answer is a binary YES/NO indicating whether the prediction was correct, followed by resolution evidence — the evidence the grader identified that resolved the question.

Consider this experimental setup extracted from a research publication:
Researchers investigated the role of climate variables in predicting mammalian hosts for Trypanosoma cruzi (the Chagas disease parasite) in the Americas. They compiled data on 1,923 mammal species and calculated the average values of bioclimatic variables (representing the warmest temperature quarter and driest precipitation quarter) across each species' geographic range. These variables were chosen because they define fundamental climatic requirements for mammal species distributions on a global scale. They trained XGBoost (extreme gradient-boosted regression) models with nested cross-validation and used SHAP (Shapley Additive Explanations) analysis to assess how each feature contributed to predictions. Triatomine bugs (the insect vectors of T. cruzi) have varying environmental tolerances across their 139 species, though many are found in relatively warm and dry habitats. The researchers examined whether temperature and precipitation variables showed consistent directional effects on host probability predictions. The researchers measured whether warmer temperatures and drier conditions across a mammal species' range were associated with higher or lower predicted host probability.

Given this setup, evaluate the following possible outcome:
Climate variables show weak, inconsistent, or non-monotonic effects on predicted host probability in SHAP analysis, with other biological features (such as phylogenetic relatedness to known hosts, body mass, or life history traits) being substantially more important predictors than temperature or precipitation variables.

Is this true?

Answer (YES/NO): NO